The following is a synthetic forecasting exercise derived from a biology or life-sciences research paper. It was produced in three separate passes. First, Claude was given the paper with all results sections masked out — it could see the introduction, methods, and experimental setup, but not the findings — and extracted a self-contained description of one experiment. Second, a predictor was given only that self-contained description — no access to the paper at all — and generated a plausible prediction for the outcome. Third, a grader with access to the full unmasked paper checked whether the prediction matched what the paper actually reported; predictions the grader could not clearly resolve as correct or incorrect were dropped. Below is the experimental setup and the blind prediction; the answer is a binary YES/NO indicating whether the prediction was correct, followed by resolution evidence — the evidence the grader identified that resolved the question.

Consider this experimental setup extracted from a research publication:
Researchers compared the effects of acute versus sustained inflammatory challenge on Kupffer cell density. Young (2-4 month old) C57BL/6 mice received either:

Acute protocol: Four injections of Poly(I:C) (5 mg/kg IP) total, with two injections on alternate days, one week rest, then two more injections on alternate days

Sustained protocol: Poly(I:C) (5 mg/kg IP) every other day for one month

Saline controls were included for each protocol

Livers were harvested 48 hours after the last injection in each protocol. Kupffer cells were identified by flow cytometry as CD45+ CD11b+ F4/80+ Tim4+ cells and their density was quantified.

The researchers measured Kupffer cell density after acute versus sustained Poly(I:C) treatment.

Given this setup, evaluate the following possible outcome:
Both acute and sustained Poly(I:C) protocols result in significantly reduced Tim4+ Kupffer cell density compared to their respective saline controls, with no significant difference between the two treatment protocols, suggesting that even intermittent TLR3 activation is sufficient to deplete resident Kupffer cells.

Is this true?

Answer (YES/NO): NO